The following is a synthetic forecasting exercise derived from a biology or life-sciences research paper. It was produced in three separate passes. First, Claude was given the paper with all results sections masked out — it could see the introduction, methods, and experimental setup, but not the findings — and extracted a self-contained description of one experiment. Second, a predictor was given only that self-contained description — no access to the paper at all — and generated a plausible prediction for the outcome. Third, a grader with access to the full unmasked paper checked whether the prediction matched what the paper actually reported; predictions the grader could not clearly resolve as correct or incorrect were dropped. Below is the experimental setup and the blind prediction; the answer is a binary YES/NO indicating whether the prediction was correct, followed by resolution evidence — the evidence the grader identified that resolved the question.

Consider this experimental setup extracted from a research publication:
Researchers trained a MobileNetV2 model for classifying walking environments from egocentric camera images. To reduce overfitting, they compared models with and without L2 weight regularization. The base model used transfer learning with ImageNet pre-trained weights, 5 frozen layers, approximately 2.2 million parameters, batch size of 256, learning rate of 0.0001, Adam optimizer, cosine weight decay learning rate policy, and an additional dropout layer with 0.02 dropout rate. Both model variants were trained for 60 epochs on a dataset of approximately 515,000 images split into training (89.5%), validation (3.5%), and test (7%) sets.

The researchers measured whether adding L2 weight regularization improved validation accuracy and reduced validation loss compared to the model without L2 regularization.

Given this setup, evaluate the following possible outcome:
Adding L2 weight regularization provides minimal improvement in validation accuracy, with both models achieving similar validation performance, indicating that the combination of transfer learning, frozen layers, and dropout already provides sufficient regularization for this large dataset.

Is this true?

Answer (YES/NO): NO